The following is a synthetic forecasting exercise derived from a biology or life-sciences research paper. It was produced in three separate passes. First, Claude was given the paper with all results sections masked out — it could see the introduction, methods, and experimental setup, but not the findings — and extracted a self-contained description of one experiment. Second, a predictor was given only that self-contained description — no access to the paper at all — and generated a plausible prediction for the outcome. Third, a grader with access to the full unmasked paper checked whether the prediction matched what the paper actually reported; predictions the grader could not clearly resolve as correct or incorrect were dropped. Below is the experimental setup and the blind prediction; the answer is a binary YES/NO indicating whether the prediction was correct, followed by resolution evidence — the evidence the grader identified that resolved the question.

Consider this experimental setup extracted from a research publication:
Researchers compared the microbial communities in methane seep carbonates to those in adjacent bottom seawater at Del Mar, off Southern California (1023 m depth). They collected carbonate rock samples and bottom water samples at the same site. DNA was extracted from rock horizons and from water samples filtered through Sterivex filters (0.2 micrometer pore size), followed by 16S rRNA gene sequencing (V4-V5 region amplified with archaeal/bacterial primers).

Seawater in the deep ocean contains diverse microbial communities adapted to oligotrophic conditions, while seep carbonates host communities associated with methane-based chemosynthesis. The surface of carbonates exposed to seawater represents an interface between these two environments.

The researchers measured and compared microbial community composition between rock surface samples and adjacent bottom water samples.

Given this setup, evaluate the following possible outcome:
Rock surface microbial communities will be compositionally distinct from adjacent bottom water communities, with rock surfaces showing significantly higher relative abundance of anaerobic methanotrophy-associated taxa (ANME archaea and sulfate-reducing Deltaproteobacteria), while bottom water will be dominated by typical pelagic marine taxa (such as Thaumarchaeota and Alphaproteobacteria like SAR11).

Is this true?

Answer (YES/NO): NO